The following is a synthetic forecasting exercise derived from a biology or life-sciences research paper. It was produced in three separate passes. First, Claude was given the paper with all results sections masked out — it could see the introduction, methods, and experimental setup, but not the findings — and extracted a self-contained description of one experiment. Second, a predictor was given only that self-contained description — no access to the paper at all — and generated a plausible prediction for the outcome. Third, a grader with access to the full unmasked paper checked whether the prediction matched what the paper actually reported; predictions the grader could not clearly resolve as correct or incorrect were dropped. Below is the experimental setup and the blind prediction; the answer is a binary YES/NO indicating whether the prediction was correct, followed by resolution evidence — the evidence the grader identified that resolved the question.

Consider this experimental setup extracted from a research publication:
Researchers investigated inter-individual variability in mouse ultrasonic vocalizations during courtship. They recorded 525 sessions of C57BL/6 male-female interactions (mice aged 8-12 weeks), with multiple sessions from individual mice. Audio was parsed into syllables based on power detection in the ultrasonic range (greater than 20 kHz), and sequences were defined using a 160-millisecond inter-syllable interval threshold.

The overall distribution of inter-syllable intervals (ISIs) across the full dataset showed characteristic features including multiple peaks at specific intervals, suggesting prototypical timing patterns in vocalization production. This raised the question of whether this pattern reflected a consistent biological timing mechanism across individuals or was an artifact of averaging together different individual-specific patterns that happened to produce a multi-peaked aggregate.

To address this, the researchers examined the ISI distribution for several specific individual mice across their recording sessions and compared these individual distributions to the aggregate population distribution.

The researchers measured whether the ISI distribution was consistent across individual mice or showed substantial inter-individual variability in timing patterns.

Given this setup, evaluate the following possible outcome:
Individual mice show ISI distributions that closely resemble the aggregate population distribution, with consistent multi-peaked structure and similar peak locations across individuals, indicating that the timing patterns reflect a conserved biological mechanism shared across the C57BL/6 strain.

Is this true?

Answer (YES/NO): NO